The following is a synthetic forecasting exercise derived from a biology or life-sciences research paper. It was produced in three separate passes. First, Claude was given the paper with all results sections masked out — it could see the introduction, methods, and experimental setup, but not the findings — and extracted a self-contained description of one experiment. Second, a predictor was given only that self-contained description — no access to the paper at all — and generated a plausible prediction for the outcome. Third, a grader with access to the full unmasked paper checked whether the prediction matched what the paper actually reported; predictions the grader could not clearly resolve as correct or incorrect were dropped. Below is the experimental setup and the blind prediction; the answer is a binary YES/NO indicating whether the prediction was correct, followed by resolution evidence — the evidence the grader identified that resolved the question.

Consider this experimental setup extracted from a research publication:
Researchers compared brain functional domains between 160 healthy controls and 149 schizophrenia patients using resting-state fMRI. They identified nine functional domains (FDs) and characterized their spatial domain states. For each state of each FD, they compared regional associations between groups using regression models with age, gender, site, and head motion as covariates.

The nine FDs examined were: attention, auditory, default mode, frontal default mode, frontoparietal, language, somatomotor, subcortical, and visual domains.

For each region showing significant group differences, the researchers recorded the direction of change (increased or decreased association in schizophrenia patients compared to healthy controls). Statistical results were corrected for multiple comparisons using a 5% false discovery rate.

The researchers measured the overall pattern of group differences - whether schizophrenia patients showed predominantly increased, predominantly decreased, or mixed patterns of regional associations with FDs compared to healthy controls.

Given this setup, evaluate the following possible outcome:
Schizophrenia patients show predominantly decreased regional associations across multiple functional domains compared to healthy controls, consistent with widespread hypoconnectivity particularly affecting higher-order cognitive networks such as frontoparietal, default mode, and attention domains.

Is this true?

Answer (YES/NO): NO